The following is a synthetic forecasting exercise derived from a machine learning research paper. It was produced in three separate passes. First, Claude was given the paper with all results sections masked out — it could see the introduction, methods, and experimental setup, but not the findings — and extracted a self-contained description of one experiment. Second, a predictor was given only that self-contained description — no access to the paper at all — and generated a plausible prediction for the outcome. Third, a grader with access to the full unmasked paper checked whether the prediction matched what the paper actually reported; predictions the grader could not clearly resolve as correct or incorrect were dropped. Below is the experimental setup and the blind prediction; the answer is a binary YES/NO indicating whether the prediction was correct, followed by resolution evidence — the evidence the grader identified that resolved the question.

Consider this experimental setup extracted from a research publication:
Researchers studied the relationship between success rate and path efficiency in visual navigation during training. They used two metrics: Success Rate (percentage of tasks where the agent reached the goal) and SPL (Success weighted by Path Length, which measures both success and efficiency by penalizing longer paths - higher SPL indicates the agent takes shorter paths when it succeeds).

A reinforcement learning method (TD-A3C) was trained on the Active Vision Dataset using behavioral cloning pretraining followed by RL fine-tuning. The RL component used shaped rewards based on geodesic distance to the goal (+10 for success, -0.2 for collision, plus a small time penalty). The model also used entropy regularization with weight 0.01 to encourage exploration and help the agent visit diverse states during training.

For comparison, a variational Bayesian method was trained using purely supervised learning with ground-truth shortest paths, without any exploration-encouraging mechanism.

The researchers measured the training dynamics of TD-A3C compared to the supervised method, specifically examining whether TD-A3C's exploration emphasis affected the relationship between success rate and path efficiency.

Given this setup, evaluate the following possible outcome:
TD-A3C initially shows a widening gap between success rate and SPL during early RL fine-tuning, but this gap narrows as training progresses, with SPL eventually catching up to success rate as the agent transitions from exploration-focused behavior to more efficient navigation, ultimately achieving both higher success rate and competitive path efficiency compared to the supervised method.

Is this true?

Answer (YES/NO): NO